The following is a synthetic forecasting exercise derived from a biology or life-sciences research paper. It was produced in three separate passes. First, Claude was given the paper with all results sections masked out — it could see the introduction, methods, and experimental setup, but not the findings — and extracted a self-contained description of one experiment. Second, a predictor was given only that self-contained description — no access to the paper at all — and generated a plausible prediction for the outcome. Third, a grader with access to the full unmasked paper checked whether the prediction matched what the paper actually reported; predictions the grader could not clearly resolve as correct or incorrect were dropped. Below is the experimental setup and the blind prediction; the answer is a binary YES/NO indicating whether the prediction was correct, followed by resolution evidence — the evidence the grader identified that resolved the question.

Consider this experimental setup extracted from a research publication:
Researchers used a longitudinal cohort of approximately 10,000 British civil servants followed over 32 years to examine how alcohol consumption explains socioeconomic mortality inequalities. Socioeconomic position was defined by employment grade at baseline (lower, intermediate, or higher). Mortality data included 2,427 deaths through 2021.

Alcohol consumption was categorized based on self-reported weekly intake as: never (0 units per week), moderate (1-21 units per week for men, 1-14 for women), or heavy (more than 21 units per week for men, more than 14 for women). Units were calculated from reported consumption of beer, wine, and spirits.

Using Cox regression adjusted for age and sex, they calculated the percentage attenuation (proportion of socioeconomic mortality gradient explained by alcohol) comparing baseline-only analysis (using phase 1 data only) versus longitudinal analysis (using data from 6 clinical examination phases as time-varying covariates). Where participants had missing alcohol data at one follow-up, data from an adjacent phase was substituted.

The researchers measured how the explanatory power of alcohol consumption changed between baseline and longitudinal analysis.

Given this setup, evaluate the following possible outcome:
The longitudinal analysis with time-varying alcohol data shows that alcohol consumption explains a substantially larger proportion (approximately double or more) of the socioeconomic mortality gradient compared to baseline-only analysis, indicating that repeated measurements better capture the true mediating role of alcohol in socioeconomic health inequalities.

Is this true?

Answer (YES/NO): YES